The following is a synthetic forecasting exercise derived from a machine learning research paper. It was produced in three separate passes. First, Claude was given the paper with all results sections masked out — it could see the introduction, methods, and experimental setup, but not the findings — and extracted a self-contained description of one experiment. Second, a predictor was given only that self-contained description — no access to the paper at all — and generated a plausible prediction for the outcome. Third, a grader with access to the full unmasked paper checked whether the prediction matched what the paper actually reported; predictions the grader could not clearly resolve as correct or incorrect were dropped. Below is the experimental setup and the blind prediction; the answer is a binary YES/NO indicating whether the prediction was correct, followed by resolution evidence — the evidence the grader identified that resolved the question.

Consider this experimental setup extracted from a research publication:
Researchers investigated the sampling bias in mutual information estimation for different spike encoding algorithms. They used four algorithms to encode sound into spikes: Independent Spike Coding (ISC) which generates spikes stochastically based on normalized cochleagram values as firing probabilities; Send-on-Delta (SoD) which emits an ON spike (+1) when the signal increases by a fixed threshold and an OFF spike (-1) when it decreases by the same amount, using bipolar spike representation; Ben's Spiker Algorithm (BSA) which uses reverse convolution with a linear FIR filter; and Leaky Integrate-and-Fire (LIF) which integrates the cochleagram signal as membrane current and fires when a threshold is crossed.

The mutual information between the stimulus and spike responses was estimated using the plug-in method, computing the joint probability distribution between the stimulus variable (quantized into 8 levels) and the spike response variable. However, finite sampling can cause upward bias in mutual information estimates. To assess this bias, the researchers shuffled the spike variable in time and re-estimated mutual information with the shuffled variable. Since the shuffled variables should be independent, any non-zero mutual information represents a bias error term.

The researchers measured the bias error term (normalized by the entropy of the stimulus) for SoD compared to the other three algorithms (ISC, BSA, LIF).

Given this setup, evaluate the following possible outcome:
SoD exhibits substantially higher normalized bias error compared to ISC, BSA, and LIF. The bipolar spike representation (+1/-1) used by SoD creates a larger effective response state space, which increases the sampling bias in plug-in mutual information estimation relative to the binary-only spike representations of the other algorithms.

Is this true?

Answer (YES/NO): YES